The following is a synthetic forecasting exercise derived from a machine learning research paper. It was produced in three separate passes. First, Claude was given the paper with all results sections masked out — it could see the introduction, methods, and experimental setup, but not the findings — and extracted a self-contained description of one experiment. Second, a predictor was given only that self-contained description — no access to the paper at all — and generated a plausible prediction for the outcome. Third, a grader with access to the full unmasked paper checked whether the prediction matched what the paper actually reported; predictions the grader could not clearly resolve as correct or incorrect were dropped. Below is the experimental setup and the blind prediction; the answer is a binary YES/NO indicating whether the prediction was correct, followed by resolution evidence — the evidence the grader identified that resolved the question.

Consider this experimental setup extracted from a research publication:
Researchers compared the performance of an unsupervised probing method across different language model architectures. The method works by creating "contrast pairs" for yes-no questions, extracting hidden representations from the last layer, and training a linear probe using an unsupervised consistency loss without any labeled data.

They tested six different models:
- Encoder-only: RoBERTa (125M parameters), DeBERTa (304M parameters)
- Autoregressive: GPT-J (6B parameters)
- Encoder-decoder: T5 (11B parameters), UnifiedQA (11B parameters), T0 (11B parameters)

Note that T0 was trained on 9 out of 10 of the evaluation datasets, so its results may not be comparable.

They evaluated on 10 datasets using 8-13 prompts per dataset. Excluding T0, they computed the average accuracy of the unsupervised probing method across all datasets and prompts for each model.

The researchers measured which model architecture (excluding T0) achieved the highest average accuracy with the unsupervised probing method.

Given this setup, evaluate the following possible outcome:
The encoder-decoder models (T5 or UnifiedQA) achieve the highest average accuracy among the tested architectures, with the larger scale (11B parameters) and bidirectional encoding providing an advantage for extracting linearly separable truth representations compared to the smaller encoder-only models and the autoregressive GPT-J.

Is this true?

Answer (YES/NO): YES